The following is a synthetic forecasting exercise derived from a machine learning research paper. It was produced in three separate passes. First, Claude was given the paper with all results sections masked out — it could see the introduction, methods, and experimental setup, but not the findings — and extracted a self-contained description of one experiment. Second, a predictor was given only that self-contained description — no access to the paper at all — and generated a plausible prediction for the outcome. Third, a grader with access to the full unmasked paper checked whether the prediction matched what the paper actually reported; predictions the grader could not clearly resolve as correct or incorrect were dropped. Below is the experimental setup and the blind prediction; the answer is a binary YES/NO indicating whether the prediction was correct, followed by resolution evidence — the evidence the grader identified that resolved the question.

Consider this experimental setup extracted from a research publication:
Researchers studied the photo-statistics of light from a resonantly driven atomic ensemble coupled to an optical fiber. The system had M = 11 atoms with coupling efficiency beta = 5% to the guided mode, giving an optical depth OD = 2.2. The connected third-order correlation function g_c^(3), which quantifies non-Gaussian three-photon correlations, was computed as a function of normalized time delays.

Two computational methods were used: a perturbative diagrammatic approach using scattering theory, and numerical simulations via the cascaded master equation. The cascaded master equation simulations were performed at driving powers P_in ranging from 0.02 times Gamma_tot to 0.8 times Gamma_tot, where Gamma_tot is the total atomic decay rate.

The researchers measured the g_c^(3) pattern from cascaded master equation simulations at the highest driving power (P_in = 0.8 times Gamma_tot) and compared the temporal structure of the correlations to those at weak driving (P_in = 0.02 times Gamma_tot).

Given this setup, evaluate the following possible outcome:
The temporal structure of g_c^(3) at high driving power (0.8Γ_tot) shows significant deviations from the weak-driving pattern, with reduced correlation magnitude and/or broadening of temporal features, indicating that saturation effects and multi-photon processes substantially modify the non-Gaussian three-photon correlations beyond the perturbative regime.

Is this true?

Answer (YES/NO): NO